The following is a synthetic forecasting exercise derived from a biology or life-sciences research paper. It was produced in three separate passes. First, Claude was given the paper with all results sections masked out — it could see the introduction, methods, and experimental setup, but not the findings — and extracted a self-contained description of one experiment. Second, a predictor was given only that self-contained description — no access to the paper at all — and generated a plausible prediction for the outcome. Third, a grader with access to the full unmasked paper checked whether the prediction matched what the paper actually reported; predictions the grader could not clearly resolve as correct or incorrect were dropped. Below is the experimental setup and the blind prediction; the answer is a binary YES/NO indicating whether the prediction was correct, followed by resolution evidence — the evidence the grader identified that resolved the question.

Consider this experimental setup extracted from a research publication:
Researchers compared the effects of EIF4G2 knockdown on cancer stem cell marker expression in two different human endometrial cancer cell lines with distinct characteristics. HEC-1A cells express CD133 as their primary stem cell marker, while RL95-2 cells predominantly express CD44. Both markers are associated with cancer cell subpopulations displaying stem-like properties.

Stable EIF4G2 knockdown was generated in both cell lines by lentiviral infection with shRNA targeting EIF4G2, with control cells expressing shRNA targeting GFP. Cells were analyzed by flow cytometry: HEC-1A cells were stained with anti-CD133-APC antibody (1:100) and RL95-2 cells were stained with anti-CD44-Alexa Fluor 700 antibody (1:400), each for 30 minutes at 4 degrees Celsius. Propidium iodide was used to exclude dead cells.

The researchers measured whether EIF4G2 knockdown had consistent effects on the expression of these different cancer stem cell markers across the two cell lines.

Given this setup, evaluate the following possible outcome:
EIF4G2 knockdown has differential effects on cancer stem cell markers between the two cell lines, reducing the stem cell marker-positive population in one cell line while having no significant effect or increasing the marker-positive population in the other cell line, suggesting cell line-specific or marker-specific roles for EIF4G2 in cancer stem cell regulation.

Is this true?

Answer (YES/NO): NO